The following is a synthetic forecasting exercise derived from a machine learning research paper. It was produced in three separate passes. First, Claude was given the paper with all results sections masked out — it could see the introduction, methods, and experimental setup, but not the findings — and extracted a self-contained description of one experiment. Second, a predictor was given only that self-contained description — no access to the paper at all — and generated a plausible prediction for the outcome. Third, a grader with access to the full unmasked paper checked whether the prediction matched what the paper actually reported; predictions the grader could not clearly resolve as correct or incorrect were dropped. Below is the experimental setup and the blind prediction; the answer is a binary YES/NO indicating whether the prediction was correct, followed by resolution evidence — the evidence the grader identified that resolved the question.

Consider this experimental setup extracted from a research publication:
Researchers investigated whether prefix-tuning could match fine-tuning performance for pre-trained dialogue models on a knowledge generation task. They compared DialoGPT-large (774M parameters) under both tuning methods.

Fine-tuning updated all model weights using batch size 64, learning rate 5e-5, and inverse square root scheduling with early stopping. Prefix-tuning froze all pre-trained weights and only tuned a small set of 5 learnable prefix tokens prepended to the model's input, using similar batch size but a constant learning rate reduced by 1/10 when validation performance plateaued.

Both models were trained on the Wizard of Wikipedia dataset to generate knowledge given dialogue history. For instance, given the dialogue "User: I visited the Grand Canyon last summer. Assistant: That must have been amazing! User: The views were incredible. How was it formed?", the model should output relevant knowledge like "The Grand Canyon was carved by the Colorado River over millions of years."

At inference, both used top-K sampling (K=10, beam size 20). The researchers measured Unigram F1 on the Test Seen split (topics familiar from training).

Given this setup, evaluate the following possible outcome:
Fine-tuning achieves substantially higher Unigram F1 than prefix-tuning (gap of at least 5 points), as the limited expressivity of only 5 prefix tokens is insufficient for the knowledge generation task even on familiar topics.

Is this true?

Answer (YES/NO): NO